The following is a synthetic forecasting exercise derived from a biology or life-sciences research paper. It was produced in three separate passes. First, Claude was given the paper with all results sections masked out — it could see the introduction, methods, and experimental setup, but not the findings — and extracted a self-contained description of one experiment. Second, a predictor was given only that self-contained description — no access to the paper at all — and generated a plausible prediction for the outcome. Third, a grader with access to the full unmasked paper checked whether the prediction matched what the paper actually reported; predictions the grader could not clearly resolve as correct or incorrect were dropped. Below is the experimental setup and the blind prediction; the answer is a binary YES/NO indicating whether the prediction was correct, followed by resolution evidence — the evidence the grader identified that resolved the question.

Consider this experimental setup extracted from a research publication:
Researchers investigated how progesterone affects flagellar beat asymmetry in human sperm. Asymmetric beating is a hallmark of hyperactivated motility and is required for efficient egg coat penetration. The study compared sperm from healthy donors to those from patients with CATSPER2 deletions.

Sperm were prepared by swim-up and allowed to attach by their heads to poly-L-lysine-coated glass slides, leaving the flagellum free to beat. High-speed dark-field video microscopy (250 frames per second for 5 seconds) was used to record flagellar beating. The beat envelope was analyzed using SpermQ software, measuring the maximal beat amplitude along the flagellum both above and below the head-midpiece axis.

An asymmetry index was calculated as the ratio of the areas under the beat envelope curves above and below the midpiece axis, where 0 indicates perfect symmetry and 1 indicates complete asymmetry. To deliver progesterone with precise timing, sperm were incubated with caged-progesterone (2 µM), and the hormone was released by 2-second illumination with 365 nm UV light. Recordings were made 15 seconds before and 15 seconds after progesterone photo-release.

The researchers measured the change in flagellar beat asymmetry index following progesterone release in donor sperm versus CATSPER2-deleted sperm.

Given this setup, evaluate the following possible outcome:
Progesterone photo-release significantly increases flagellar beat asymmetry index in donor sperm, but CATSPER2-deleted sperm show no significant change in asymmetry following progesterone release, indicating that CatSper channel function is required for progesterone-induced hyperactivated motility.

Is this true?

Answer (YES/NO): YES